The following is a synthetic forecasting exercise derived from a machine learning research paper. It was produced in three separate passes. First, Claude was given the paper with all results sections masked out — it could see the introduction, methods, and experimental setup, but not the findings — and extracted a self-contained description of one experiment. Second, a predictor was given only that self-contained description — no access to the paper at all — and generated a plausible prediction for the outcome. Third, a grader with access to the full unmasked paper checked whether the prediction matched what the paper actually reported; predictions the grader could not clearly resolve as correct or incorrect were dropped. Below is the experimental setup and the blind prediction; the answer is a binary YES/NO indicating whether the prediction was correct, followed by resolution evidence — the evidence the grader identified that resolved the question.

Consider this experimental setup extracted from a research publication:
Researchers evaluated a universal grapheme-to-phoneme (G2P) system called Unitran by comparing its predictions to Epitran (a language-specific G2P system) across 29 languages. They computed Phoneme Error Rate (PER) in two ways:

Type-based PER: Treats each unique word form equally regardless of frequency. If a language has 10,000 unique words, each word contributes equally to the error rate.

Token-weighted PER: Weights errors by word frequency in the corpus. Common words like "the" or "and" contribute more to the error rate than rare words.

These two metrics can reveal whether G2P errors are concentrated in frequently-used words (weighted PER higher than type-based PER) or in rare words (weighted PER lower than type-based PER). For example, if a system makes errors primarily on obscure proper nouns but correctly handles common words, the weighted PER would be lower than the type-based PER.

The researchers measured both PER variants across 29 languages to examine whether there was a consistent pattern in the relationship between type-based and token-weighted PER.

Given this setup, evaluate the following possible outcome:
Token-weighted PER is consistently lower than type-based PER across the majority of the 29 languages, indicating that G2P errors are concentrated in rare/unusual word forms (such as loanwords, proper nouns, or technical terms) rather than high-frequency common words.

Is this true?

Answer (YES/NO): NO